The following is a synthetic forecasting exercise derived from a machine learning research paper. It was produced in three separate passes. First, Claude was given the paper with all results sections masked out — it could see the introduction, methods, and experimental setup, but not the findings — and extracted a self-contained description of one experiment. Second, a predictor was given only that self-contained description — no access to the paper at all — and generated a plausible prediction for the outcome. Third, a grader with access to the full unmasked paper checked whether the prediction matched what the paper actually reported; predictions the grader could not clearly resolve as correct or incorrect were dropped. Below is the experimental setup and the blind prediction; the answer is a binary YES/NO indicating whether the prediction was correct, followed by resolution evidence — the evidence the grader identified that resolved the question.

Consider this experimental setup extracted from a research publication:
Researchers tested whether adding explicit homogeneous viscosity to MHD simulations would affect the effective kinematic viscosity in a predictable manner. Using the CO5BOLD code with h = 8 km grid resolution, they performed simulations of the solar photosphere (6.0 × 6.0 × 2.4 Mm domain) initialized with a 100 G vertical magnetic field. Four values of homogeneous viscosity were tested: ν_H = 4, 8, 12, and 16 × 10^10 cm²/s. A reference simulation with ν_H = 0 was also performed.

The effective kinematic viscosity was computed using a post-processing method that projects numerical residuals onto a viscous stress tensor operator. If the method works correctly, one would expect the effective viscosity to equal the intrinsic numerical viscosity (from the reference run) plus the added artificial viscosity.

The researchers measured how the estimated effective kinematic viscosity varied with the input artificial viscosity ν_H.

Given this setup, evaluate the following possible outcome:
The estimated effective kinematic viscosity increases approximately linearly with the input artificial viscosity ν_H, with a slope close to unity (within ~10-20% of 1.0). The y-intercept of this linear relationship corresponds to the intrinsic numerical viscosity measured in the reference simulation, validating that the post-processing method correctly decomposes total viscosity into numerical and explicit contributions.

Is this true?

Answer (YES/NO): YES